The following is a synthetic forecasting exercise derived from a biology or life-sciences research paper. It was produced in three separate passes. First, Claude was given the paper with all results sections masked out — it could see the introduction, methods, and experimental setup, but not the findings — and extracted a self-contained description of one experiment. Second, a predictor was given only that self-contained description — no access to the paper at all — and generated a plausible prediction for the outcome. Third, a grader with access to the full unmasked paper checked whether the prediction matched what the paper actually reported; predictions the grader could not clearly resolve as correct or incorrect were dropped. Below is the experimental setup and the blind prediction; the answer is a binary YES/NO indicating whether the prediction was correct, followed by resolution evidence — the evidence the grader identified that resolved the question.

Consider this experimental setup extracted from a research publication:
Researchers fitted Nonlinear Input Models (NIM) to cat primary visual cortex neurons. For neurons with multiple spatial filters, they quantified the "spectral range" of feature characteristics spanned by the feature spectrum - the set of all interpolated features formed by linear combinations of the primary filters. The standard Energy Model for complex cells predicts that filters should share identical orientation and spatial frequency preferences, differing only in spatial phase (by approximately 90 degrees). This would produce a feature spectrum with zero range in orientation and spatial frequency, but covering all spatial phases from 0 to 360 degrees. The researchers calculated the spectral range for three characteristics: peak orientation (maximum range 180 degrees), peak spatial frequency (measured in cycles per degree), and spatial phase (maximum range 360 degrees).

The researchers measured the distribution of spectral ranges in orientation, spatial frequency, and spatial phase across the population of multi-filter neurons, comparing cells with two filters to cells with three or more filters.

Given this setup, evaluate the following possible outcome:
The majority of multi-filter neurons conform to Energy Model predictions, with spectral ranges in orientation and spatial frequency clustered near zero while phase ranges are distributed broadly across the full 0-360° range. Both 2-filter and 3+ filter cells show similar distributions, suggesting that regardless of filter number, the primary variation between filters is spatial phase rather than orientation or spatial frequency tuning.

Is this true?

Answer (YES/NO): NO